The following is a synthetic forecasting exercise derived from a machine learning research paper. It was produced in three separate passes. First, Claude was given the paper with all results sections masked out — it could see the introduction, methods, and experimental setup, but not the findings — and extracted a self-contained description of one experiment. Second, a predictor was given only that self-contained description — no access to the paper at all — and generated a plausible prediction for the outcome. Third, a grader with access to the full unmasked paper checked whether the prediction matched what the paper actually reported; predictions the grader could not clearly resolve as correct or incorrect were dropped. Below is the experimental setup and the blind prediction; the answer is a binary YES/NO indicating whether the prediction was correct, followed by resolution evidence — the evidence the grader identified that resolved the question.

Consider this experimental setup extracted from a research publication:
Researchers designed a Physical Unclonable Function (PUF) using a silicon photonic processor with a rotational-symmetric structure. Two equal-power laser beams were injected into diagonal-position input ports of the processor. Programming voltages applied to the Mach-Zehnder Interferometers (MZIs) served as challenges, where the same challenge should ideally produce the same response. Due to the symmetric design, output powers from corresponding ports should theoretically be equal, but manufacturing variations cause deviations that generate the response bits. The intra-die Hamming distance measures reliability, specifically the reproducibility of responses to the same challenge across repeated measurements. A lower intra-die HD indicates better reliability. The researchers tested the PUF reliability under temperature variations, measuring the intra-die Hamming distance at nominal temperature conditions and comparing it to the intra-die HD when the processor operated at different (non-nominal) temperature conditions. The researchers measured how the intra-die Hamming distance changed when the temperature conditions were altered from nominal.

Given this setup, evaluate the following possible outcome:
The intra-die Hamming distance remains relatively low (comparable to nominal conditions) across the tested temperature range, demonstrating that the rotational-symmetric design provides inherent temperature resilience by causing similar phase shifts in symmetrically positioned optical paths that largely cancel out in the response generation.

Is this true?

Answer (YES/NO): NO